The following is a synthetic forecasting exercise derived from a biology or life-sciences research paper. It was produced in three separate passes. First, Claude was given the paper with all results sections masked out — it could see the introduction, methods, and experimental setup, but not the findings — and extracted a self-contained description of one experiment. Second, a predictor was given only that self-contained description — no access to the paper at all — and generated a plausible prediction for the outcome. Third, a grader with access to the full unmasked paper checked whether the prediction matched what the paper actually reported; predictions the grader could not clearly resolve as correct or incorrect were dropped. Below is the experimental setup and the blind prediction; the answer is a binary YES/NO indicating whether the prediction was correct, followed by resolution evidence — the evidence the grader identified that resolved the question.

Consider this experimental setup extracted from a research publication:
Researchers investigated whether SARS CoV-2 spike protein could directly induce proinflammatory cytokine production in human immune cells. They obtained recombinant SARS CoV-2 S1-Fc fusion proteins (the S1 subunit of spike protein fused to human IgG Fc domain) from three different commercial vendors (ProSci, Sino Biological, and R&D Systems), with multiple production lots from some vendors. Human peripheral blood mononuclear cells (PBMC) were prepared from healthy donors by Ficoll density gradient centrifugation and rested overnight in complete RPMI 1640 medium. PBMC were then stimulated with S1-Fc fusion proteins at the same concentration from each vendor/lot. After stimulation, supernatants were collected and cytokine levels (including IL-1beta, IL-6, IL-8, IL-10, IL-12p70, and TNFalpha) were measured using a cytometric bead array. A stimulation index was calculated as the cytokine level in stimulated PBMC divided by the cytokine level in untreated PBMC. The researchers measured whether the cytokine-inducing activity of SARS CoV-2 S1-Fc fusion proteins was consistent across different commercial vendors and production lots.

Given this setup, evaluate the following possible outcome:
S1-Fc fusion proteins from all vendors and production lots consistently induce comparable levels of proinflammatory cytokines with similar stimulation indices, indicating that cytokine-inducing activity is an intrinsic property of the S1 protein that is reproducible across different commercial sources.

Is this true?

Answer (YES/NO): NO